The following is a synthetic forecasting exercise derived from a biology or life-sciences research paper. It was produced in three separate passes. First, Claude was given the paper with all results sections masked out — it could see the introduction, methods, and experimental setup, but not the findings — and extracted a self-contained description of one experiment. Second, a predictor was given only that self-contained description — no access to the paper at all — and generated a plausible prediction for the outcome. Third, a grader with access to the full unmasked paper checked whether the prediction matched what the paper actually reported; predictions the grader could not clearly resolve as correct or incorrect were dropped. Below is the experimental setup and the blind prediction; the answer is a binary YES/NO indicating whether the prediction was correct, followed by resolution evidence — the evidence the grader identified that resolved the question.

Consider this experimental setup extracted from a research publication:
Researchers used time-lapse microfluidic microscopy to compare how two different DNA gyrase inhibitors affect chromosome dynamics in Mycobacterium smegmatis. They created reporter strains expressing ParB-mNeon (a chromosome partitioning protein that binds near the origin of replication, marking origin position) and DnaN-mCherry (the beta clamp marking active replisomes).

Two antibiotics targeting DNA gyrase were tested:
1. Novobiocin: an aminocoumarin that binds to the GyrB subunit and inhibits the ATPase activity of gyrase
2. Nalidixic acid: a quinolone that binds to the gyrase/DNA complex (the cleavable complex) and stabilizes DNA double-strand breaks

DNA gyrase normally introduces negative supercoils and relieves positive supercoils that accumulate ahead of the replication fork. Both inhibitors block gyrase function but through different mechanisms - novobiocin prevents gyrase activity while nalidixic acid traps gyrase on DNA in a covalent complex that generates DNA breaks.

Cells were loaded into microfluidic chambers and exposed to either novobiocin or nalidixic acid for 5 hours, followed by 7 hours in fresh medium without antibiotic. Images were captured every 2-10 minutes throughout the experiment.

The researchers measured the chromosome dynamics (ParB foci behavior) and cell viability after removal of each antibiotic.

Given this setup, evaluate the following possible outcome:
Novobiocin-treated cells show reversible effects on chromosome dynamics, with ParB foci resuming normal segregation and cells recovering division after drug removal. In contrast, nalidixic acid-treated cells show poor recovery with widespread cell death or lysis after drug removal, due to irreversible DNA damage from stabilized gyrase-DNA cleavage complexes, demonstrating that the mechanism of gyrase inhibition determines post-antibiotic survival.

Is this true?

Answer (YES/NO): NO